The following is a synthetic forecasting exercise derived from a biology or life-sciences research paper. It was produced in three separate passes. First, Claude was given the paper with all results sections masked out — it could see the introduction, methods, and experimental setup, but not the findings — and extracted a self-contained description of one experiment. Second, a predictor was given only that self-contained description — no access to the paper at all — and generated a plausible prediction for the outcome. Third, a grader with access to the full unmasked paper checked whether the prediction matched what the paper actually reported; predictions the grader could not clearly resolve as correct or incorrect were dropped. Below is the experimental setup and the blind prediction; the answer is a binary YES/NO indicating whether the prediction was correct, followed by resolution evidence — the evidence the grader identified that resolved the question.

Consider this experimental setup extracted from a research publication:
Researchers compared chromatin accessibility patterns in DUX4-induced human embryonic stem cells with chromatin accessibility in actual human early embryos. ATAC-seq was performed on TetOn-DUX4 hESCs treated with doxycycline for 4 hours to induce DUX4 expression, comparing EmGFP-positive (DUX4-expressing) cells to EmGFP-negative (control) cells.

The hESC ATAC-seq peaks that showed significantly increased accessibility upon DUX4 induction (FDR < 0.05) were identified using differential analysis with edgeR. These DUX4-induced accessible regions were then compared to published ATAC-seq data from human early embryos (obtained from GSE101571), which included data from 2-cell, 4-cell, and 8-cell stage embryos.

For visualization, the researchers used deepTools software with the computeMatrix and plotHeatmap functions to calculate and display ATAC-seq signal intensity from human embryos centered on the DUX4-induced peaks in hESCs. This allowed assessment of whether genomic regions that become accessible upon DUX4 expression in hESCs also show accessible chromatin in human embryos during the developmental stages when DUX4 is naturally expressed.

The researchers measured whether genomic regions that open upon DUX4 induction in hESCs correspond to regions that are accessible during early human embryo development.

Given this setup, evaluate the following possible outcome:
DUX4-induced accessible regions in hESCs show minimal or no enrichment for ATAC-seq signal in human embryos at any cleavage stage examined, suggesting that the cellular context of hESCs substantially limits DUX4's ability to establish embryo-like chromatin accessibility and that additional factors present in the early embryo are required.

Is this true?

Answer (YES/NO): NO